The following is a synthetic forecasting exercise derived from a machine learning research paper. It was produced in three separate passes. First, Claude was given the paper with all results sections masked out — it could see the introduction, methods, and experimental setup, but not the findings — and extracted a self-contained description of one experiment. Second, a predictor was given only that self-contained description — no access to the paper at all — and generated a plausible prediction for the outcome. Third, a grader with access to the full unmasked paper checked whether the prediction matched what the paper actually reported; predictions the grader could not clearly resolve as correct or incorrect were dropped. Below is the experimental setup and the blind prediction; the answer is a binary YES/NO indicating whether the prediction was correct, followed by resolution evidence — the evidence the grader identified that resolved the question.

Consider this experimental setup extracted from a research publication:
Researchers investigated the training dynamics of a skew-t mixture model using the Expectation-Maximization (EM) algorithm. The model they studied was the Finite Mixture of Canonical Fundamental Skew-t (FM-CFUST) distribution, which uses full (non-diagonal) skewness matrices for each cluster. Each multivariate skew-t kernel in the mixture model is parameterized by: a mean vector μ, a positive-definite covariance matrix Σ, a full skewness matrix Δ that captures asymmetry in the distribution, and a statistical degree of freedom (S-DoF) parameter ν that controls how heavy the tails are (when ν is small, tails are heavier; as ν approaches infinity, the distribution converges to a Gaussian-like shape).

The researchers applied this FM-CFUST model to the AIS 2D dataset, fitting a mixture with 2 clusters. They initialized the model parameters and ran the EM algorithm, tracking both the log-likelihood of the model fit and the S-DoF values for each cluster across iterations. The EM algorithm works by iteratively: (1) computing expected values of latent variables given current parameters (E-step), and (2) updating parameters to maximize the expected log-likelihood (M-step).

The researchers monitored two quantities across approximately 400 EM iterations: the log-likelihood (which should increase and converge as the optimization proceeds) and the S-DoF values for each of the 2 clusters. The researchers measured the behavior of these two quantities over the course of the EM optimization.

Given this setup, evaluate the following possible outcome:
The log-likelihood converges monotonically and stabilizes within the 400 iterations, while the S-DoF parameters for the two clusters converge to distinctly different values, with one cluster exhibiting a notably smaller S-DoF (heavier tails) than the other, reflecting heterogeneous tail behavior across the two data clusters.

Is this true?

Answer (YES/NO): NO